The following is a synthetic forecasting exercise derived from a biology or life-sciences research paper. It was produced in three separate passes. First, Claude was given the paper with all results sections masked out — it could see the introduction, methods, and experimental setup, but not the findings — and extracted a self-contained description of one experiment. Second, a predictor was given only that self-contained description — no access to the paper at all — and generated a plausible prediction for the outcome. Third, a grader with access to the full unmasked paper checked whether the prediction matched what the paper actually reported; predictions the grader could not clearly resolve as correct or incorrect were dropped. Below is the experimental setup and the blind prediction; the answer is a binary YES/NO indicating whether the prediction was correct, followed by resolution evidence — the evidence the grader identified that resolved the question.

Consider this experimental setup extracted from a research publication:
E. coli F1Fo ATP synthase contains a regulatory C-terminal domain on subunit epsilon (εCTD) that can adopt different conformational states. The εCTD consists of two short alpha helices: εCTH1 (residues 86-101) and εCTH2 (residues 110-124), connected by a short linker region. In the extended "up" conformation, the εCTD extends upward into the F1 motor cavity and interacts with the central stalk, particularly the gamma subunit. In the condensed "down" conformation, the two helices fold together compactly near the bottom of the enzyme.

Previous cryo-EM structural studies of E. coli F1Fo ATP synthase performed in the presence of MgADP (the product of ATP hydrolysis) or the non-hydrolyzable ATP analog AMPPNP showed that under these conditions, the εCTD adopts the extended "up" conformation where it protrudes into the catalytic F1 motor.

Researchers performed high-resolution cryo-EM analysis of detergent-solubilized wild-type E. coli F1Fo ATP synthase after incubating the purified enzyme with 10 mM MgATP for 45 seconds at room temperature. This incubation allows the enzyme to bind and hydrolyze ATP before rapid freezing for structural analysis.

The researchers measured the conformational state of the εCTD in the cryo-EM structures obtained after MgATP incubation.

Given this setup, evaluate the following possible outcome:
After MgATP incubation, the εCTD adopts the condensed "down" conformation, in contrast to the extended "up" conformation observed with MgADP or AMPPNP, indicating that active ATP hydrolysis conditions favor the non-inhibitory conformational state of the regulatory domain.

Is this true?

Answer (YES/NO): YES